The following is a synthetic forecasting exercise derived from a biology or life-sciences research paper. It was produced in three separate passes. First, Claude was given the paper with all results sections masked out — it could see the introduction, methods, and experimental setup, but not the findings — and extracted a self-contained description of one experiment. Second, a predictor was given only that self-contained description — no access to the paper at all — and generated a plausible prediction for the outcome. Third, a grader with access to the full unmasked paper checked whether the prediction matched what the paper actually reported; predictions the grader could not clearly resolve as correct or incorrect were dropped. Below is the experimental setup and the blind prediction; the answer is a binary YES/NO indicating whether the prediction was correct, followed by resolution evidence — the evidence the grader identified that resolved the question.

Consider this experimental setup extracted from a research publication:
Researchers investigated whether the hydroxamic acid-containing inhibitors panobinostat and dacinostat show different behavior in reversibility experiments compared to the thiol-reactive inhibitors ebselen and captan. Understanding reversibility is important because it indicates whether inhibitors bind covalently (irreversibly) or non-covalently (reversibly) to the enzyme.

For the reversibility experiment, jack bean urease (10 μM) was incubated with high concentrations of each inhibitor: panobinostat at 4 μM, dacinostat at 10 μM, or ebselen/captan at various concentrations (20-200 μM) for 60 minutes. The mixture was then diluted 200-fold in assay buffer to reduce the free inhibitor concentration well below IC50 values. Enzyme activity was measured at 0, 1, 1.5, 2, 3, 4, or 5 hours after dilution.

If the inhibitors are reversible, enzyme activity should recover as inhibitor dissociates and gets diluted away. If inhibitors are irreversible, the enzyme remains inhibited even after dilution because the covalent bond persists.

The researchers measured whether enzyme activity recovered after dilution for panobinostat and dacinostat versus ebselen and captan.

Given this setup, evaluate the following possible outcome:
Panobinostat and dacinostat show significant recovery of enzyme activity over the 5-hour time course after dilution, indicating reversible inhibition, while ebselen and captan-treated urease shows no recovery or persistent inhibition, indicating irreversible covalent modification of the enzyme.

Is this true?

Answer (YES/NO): YES